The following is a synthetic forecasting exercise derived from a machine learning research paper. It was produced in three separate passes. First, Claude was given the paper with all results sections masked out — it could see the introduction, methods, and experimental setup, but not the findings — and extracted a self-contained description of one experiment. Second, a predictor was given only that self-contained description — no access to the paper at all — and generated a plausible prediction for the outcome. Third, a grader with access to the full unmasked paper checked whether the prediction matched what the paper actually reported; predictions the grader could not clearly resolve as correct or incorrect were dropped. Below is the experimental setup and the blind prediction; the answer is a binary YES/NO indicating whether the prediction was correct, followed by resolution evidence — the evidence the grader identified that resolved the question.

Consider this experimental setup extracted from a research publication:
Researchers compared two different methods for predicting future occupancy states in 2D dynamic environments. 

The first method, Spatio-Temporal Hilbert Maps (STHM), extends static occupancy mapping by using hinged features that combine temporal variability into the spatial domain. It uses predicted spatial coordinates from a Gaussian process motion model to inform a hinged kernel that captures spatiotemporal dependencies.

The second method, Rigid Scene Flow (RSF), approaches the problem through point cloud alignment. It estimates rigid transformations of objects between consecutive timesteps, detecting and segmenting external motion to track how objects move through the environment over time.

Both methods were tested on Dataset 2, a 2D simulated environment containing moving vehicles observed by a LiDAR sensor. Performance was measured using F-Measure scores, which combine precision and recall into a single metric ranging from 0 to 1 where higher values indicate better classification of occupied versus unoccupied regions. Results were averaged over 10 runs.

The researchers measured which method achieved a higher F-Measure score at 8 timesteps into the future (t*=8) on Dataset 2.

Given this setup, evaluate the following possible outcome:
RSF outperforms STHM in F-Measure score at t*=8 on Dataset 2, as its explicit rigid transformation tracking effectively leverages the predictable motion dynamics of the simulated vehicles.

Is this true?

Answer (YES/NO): NO